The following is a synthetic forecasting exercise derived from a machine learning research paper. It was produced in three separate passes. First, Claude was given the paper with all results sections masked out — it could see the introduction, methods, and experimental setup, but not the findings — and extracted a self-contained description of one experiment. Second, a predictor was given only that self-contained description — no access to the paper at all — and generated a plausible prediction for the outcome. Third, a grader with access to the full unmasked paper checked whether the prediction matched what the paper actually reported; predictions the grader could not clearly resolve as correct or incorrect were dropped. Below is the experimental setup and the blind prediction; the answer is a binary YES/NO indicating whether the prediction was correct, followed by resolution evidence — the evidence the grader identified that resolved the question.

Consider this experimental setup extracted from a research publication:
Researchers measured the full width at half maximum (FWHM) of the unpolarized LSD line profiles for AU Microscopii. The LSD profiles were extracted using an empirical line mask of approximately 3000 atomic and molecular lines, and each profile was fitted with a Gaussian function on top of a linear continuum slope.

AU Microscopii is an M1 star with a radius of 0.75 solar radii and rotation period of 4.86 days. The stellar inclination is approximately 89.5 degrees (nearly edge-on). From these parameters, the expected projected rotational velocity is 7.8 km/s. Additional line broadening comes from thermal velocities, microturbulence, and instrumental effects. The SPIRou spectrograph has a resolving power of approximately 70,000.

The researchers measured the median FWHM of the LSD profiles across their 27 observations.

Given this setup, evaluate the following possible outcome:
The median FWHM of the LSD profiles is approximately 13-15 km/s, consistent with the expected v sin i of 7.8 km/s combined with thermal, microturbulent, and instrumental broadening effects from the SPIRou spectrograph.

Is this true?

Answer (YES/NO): NO